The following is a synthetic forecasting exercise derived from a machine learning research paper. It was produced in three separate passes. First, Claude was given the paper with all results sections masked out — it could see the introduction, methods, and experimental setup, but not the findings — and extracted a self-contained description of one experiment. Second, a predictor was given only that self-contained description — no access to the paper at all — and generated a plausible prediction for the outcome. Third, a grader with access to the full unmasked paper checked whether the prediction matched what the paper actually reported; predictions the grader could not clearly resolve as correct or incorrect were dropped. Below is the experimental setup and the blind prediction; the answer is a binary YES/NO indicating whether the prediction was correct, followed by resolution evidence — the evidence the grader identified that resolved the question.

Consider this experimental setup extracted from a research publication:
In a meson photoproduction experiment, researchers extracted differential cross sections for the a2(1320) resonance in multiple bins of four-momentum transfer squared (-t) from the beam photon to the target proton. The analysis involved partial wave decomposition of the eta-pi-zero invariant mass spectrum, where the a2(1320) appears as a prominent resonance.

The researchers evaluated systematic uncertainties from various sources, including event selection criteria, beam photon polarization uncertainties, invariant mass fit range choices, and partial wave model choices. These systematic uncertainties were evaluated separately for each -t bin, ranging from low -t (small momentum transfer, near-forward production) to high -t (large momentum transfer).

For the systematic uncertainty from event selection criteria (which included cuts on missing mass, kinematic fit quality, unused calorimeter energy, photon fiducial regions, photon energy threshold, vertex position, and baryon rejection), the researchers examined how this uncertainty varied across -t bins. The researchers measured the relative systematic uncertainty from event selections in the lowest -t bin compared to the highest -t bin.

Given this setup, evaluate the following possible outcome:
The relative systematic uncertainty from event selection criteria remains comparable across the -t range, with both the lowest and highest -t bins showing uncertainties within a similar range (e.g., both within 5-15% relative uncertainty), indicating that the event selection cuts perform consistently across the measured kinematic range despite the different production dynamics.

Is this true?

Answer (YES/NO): NO